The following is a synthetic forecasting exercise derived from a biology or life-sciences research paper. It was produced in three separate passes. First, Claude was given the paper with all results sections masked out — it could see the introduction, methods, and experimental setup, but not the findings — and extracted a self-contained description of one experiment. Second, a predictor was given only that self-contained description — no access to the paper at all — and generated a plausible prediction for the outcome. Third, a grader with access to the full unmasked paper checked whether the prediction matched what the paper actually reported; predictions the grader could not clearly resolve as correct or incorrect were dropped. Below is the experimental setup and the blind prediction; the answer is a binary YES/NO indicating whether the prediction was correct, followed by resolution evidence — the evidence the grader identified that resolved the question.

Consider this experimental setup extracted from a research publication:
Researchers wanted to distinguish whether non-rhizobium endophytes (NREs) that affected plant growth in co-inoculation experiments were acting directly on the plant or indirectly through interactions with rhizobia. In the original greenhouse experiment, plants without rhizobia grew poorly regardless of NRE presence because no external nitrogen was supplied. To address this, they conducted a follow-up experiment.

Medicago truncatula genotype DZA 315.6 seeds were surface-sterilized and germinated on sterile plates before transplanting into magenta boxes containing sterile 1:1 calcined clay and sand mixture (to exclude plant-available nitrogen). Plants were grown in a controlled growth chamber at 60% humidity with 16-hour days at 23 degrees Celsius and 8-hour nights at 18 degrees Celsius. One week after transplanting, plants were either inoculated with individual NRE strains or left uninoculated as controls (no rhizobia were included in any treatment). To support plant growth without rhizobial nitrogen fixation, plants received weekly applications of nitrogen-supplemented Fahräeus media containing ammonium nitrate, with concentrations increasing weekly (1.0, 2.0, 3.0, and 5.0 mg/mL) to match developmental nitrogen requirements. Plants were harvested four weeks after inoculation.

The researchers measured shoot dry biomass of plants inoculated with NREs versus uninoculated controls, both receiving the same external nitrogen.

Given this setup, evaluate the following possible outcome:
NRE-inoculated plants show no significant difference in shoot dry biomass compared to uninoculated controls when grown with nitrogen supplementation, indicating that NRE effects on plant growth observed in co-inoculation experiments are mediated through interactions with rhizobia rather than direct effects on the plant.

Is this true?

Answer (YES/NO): YES